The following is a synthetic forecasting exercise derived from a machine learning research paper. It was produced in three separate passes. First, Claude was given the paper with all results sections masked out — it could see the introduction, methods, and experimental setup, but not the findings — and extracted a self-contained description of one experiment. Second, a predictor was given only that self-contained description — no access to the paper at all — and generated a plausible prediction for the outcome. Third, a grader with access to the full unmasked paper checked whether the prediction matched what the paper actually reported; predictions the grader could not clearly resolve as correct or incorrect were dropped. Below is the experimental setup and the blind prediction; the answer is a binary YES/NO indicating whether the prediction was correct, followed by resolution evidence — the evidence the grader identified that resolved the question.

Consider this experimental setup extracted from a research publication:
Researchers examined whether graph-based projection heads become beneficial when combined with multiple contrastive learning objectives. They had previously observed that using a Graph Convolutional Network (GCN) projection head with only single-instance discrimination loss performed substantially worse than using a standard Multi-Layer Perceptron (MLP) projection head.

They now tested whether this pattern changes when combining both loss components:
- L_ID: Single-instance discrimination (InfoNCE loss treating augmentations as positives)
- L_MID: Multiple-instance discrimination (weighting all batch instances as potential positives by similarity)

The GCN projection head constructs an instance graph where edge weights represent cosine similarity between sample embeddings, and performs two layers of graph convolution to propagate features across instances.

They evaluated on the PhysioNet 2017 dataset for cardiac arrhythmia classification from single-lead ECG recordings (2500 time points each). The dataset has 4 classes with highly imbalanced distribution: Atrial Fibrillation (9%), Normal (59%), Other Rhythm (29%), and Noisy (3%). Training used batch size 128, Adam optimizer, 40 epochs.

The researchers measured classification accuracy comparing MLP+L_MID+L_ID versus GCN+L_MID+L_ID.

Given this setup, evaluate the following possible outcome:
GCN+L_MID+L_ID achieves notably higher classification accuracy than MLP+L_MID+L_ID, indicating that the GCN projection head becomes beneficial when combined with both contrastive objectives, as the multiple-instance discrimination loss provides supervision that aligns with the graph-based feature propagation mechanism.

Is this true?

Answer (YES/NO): YES